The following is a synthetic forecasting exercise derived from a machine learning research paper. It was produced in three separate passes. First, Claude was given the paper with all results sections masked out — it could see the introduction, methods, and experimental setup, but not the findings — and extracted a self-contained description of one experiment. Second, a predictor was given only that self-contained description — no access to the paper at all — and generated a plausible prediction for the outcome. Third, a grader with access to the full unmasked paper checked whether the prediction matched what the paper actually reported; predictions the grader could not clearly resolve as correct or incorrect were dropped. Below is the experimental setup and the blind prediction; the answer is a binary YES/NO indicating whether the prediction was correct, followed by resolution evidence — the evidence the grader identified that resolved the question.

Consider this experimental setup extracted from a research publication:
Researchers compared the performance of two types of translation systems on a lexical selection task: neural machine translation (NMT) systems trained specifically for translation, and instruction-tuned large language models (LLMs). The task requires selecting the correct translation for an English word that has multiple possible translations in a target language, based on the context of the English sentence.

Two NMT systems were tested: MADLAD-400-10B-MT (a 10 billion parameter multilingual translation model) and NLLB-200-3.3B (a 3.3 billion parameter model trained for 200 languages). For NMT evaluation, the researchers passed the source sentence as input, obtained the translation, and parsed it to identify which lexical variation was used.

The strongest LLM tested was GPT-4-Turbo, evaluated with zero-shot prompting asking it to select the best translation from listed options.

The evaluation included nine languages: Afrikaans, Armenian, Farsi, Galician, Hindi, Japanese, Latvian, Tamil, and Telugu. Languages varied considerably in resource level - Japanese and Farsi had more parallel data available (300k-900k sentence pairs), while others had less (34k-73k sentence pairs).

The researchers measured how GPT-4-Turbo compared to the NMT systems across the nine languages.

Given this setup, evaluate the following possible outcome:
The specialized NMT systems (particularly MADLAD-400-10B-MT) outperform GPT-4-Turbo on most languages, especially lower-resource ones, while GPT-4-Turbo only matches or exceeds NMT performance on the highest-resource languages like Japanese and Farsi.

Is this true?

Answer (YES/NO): NO